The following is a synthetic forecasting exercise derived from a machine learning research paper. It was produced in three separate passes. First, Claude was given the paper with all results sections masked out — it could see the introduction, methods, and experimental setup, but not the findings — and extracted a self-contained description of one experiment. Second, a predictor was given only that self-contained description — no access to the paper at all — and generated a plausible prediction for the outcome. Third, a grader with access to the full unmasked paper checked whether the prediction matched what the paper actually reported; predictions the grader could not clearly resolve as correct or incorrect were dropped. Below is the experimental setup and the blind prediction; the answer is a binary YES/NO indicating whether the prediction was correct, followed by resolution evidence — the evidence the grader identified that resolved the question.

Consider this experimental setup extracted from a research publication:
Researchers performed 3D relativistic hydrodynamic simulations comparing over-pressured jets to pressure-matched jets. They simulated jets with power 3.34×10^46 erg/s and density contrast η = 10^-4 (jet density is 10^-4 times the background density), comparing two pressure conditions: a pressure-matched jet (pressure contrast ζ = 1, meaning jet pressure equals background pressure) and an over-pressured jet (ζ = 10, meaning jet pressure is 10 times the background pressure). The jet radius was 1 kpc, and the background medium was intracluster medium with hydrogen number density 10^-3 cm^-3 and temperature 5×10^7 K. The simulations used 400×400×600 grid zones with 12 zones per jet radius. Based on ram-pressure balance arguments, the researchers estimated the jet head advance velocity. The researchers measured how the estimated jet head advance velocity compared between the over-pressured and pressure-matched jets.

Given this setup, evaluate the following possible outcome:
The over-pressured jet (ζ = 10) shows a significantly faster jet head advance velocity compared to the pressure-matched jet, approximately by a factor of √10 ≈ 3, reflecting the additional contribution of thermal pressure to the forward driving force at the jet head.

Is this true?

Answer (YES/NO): NO